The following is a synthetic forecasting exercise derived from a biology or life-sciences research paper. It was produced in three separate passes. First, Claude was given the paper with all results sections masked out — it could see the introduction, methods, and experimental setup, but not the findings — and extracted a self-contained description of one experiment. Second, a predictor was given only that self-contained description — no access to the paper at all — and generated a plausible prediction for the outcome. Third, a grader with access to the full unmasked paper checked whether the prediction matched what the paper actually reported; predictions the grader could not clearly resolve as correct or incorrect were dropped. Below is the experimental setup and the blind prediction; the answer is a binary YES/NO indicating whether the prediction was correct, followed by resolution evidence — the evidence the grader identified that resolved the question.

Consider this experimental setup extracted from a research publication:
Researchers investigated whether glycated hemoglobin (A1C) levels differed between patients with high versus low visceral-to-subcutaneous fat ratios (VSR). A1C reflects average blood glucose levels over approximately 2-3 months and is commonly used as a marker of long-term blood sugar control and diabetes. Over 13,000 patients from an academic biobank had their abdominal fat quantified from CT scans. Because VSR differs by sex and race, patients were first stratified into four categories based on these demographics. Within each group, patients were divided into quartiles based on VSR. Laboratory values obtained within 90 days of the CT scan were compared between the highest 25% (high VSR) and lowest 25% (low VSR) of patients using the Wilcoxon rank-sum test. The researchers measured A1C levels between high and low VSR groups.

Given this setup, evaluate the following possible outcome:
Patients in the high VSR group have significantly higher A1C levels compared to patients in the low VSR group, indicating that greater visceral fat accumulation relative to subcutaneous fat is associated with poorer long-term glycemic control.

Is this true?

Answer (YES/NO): YES